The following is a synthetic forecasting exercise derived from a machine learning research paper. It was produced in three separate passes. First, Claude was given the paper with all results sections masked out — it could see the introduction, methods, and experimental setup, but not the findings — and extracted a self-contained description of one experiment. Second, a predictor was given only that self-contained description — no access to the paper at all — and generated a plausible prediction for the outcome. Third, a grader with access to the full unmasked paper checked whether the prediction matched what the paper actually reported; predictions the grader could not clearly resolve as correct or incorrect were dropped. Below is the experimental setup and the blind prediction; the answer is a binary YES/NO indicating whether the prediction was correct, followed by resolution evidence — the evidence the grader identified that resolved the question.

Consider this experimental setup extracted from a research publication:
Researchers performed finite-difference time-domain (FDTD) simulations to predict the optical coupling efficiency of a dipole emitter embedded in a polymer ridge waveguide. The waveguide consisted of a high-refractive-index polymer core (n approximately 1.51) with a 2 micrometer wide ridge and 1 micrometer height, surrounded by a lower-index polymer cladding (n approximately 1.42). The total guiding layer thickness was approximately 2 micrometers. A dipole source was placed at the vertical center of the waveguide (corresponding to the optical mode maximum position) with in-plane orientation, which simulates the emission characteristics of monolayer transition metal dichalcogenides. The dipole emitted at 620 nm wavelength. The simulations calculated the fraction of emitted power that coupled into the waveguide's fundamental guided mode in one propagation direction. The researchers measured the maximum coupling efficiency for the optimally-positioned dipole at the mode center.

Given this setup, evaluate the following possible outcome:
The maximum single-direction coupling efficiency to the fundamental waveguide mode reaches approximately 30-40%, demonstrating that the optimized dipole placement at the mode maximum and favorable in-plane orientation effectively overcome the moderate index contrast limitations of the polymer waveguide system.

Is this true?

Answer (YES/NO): NO